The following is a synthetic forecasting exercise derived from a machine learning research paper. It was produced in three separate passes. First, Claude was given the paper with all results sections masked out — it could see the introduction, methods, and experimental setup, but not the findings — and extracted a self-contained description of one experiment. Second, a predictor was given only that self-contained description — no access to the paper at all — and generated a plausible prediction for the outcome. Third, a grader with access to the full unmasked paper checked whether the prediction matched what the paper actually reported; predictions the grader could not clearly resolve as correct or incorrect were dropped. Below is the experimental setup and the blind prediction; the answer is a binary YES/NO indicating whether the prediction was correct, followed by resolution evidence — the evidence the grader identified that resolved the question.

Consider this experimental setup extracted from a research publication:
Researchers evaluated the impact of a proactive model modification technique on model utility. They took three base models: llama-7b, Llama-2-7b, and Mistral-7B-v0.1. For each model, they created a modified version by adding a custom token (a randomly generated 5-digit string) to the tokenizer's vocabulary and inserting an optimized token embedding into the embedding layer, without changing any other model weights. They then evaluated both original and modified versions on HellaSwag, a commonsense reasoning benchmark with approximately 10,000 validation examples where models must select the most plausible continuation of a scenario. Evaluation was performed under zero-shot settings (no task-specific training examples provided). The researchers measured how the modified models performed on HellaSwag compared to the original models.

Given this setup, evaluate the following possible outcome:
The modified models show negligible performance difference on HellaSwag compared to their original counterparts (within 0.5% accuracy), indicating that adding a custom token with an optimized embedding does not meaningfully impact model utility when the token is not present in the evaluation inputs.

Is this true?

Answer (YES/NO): YES